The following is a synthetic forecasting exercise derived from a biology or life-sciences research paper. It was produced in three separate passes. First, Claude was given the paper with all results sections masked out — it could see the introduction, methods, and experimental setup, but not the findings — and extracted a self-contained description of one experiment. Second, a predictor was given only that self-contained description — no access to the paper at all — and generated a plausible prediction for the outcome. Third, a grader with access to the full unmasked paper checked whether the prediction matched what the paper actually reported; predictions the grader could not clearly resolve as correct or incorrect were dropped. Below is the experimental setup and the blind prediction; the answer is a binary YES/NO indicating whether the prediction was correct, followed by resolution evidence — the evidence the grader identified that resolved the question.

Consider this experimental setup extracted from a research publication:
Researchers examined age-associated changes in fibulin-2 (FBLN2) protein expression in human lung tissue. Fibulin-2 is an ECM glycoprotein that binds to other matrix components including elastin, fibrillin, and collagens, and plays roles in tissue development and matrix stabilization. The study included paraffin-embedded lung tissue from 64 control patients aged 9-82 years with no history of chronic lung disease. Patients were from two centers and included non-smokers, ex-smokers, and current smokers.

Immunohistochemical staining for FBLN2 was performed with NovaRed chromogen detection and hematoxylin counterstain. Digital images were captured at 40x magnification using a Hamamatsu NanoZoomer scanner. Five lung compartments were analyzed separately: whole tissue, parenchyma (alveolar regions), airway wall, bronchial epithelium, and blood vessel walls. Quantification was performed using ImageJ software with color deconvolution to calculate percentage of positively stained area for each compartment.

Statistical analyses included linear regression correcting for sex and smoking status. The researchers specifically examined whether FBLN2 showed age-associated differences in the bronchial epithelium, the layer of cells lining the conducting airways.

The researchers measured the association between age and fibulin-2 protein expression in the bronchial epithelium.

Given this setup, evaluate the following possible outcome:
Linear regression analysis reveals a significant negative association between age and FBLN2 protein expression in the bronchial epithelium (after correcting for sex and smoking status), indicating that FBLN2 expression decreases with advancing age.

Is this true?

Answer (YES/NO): NO